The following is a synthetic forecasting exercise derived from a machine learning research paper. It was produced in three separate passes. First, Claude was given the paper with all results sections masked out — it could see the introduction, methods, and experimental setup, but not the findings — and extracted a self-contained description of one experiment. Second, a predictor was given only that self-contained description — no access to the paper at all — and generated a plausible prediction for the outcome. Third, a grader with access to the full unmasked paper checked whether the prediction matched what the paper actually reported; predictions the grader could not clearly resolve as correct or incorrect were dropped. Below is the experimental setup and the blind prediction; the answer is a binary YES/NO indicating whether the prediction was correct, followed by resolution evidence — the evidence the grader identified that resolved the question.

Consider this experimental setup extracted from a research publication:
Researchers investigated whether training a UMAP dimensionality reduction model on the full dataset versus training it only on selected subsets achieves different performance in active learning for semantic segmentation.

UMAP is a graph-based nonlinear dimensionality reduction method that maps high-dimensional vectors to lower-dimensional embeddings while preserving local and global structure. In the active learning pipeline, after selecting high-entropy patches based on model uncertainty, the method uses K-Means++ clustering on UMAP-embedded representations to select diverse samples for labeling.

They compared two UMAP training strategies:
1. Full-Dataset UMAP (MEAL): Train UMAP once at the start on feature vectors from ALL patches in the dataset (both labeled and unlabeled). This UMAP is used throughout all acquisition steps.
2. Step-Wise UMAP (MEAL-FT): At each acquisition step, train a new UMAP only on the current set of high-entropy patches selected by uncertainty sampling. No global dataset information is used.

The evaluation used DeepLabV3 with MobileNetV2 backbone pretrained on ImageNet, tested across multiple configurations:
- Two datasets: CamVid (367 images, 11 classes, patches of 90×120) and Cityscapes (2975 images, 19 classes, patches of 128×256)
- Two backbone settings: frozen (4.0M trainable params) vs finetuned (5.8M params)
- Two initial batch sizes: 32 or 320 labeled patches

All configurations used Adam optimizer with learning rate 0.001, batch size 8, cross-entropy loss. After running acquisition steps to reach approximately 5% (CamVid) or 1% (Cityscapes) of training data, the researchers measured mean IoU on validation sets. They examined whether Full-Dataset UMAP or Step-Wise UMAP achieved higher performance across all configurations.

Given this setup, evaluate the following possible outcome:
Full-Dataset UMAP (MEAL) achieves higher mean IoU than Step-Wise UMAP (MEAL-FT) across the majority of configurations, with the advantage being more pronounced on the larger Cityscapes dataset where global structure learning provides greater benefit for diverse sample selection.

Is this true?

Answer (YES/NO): NO